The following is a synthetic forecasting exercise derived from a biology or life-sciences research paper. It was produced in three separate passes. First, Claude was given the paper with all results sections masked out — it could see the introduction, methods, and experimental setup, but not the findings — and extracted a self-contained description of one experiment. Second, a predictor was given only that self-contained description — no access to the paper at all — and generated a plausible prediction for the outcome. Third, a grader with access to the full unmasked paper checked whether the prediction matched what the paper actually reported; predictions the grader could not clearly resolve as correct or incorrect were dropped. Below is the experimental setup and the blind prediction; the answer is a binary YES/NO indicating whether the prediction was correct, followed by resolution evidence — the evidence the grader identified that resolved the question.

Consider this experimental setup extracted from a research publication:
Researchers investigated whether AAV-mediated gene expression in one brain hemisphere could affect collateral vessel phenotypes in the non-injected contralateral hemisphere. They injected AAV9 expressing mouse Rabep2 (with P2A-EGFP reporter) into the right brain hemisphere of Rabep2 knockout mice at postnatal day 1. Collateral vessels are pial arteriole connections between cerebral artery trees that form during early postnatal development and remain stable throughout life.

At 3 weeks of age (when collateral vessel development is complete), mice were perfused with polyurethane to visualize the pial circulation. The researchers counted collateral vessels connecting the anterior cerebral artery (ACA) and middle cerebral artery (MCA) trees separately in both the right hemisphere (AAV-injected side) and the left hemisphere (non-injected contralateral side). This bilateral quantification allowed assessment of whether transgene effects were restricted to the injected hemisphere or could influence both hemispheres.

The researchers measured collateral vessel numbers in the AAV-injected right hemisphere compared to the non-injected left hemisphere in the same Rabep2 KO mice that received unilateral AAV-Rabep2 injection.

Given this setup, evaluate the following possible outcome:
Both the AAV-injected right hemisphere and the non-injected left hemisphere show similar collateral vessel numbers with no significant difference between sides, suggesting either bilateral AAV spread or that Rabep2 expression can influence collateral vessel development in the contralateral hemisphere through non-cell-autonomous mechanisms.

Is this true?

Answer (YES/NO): NO